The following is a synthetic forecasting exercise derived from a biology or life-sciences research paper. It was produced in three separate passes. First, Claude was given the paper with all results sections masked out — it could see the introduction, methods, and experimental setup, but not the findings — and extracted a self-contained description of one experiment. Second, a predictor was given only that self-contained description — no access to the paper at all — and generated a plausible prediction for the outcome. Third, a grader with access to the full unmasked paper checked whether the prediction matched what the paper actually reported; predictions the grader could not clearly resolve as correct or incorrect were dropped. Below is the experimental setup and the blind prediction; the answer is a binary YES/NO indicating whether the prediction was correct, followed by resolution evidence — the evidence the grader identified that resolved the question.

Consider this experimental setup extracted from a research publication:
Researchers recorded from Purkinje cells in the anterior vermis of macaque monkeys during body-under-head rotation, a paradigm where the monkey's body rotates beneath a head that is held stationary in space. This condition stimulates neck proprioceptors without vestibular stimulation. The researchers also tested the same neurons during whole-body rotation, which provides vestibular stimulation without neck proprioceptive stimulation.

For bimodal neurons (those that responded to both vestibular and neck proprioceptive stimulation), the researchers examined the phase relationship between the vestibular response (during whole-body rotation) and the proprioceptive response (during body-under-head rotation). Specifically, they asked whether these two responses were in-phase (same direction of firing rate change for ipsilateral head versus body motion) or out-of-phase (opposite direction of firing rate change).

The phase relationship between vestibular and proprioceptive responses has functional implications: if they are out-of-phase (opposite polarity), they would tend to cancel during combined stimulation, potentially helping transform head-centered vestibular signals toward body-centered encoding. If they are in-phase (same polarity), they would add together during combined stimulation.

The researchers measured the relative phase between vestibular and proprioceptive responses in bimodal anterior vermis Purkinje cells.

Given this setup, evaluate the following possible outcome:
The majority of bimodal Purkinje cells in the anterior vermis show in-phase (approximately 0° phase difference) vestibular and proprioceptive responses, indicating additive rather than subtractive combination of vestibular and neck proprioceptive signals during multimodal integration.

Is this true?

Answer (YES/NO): NO